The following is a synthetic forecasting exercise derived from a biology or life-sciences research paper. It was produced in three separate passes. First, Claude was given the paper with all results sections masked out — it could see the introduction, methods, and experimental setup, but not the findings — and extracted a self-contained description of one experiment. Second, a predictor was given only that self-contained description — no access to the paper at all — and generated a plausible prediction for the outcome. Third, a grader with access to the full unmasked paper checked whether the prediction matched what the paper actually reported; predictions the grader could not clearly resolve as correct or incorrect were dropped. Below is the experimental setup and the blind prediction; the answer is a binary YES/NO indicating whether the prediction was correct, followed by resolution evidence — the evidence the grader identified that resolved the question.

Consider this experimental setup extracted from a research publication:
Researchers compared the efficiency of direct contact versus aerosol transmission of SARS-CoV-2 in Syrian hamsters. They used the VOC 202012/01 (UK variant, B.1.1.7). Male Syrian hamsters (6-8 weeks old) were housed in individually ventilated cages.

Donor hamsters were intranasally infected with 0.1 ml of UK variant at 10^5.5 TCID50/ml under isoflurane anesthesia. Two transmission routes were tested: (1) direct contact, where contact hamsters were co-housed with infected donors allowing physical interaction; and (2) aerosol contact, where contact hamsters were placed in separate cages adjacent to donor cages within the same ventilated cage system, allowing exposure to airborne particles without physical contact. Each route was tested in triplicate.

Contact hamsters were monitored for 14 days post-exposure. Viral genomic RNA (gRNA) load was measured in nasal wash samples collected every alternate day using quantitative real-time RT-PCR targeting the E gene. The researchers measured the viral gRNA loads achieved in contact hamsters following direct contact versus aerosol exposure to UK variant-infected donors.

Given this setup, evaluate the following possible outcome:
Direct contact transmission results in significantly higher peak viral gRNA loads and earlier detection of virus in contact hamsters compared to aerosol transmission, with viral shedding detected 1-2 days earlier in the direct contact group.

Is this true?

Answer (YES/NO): NO